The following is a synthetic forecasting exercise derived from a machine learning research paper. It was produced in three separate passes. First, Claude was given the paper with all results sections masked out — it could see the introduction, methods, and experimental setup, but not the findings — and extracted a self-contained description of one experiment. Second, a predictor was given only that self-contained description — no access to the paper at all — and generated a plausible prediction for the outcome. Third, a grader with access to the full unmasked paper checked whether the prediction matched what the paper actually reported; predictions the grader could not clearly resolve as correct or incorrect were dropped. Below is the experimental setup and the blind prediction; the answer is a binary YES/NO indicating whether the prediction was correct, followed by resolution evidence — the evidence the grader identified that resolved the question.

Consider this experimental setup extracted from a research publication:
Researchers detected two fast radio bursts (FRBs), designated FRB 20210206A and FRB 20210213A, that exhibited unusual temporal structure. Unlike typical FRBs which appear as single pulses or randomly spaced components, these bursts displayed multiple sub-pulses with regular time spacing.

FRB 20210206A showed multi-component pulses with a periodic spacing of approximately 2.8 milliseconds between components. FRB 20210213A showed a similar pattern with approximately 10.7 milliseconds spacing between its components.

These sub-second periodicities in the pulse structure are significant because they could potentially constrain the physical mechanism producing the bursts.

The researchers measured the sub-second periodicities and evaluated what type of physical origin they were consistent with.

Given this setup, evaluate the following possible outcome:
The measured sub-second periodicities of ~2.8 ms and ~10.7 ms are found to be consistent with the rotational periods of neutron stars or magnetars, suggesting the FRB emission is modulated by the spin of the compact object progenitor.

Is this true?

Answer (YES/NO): YES